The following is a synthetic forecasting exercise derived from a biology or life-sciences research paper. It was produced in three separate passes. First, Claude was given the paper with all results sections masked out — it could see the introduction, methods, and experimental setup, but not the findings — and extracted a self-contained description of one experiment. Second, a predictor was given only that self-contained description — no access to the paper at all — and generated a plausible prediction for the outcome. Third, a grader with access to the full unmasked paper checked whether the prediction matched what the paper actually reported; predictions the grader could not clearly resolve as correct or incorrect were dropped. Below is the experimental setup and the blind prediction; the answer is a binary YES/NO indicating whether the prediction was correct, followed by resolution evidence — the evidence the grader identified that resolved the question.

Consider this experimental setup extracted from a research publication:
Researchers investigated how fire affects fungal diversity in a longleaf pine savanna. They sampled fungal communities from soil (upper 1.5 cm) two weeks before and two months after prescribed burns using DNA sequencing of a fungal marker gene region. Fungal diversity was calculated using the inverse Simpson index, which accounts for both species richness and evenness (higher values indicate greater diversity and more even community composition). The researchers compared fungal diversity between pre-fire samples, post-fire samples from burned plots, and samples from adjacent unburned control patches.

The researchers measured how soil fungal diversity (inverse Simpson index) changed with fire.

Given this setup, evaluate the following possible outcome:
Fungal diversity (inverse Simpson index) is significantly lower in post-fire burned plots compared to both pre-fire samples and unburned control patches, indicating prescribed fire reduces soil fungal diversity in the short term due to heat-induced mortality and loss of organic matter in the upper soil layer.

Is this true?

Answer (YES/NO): NO